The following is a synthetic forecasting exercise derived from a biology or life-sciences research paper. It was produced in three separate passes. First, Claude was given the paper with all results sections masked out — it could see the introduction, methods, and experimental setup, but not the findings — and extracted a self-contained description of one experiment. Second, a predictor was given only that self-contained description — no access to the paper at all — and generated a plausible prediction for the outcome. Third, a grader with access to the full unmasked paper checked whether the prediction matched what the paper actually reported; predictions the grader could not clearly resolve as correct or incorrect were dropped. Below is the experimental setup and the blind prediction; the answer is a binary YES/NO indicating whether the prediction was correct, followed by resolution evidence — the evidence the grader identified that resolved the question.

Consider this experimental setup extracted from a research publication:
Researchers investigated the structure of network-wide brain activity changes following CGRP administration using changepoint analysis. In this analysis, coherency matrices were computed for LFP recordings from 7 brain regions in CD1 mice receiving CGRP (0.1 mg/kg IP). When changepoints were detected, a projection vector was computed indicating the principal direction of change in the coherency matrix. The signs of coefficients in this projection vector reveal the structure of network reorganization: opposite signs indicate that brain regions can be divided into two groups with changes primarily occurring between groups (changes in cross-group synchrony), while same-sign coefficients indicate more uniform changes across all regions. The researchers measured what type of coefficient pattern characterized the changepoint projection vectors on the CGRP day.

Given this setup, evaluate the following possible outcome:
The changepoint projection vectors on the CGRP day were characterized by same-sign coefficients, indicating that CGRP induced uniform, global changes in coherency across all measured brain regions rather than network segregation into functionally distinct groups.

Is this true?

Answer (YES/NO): NO